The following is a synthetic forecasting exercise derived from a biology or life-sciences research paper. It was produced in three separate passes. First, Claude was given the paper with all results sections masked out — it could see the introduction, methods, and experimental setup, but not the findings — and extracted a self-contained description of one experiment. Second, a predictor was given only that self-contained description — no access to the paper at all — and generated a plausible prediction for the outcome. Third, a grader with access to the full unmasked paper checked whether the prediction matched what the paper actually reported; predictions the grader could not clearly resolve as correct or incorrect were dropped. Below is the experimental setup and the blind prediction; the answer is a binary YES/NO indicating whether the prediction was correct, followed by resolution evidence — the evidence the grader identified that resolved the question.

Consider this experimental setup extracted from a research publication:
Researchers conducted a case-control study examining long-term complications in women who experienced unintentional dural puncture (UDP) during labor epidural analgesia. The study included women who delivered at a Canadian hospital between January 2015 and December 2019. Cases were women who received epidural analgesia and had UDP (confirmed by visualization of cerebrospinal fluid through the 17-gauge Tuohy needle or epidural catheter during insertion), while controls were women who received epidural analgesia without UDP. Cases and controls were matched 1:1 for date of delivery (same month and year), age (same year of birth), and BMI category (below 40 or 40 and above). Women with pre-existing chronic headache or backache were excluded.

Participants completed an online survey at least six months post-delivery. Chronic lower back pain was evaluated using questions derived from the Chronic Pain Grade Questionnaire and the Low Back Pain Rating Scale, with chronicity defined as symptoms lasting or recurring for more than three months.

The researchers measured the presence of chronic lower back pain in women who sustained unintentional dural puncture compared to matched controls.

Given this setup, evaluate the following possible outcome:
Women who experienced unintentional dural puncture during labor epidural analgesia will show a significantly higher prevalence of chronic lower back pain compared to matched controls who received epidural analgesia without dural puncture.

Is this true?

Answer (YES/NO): YES